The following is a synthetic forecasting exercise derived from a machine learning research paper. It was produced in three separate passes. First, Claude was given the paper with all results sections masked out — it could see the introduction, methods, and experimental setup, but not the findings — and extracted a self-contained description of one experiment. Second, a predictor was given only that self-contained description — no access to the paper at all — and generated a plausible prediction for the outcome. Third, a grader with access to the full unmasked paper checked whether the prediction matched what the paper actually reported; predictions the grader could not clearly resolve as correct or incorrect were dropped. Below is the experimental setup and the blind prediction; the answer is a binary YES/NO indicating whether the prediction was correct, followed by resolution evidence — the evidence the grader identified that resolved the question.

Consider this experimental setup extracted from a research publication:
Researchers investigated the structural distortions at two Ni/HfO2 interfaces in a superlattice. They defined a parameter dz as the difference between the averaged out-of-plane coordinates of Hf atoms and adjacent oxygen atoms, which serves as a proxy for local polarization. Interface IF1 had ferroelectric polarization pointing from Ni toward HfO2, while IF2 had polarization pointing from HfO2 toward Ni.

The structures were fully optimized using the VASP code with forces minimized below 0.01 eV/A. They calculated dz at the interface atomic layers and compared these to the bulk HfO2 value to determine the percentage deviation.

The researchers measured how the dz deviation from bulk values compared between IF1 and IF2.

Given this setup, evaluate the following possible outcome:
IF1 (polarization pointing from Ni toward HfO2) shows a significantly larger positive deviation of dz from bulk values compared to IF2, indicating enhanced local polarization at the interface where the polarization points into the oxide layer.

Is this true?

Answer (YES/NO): NO